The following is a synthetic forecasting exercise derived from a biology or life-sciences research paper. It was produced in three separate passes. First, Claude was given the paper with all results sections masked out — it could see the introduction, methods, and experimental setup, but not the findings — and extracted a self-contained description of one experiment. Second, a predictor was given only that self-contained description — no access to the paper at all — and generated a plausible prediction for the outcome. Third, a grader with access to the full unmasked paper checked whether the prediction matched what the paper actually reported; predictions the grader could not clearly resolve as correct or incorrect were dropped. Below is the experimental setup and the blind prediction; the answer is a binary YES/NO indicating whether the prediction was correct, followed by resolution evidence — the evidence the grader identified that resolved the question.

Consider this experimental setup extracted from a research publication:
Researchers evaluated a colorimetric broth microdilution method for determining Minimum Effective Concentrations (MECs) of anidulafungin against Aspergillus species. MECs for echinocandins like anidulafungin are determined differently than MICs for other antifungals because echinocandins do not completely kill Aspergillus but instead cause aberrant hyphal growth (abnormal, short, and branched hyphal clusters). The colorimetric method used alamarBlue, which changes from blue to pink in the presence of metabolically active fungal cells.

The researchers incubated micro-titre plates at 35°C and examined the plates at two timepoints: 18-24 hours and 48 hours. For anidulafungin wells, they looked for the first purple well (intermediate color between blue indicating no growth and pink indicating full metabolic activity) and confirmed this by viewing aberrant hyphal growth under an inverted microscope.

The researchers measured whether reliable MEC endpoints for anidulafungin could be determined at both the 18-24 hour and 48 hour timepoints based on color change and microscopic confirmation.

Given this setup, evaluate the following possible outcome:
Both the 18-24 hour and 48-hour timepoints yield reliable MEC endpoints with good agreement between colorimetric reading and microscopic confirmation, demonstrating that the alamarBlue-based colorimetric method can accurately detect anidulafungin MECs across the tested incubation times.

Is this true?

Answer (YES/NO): NO